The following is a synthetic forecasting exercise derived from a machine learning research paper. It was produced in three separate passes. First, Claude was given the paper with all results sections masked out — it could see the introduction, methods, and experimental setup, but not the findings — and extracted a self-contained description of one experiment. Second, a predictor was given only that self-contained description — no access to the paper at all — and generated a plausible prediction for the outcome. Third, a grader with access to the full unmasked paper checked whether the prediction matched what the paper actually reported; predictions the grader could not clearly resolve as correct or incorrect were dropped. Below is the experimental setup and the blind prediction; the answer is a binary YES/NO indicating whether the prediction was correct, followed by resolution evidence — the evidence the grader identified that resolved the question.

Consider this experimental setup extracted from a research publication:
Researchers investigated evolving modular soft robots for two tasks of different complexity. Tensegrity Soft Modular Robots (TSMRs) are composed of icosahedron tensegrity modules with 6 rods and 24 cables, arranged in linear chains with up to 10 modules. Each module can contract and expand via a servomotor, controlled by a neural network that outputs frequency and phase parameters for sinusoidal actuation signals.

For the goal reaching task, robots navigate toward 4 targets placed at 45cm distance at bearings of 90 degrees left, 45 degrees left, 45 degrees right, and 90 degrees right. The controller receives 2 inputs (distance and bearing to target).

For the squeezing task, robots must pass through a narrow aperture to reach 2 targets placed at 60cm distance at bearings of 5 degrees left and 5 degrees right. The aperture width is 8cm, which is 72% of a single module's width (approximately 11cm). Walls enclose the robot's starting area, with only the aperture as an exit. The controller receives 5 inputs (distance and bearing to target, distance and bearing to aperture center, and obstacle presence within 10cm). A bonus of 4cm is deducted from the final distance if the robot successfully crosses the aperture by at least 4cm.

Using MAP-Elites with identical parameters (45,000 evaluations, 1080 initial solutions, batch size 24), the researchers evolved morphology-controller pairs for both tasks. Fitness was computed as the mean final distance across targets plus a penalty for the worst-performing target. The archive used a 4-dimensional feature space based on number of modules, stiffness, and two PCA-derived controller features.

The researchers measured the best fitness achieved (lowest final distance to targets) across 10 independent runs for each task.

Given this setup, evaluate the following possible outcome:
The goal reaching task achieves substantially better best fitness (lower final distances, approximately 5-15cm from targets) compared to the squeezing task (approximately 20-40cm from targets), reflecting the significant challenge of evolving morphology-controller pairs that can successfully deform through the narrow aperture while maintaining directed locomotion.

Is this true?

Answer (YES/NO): NO